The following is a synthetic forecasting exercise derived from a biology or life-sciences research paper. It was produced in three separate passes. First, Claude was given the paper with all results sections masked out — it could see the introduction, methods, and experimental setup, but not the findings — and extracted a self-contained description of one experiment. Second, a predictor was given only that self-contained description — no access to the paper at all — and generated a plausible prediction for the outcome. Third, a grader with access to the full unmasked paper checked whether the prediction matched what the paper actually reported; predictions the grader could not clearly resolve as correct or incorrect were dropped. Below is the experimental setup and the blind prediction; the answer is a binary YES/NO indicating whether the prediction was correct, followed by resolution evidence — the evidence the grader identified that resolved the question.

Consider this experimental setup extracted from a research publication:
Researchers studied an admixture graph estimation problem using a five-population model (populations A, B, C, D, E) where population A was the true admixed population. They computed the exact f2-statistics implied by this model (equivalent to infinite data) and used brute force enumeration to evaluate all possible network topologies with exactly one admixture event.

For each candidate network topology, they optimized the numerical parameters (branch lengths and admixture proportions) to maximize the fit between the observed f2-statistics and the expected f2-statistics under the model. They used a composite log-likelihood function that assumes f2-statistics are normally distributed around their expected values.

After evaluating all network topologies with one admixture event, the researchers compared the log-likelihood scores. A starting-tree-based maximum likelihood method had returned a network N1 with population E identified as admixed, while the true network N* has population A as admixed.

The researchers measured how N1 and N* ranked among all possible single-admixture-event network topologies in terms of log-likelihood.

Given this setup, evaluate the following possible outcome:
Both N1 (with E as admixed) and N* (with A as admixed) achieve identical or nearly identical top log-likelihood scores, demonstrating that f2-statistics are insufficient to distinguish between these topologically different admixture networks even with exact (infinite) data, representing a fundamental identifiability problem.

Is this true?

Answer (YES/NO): NO